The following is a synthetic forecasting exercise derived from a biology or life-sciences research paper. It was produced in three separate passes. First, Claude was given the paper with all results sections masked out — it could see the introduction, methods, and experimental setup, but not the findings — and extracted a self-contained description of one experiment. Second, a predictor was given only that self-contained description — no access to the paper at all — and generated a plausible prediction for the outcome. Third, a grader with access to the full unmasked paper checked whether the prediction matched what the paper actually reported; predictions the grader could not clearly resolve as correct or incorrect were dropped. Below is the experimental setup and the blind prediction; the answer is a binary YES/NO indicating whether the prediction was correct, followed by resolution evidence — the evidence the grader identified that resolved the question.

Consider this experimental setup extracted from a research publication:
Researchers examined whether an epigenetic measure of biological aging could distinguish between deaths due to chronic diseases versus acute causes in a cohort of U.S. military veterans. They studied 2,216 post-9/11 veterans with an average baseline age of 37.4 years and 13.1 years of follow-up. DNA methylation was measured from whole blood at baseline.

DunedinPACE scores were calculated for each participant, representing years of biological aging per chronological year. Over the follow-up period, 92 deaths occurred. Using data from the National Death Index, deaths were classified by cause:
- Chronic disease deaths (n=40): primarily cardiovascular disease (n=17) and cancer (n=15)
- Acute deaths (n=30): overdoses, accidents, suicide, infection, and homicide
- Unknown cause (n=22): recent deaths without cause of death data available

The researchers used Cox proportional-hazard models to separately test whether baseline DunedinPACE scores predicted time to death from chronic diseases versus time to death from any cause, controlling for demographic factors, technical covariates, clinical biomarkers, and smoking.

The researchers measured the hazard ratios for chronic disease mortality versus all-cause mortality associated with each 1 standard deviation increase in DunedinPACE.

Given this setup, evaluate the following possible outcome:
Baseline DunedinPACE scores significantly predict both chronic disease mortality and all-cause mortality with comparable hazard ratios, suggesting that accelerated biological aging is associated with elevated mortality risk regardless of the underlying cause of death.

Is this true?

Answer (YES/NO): NO